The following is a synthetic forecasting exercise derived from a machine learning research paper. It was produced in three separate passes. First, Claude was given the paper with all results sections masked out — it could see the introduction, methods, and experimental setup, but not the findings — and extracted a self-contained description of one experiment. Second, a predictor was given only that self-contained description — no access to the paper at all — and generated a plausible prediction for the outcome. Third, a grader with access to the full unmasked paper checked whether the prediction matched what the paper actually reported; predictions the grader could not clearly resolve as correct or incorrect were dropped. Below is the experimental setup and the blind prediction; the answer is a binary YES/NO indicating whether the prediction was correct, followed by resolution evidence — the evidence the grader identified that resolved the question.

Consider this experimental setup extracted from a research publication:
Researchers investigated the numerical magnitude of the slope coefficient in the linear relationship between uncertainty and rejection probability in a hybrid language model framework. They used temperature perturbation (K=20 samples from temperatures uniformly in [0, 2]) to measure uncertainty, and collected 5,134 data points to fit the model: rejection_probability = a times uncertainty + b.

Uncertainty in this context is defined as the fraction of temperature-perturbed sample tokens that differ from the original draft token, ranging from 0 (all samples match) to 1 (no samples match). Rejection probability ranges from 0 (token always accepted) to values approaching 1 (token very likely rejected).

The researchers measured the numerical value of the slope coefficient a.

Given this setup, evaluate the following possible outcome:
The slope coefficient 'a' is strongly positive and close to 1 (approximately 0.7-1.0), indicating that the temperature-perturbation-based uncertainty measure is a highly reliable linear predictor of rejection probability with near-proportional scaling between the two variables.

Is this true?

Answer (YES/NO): YES